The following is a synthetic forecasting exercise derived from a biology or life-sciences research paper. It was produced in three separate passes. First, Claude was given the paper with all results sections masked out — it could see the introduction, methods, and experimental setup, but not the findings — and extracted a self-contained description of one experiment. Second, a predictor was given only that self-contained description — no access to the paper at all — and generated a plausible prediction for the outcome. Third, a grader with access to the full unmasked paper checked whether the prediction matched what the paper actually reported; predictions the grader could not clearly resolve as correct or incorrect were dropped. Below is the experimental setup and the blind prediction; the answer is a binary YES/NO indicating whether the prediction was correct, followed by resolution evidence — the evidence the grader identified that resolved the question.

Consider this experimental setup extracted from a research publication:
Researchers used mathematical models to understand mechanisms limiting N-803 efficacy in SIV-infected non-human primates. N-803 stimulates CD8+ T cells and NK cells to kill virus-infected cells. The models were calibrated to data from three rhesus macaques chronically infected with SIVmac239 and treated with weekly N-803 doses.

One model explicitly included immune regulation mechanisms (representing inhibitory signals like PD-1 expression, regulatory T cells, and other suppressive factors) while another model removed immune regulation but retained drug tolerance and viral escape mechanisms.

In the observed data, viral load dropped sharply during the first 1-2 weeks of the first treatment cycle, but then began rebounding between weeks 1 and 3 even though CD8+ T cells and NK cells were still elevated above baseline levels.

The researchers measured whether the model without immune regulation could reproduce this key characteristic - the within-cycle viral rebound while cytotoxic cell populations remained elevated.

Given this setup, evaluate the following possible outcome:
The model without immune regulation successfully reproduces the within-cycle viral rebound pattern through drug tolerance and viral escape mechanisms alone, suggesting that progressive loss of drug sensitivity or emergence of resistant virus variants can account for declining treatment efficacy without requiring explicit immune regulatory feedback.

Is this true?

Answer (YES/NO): NO